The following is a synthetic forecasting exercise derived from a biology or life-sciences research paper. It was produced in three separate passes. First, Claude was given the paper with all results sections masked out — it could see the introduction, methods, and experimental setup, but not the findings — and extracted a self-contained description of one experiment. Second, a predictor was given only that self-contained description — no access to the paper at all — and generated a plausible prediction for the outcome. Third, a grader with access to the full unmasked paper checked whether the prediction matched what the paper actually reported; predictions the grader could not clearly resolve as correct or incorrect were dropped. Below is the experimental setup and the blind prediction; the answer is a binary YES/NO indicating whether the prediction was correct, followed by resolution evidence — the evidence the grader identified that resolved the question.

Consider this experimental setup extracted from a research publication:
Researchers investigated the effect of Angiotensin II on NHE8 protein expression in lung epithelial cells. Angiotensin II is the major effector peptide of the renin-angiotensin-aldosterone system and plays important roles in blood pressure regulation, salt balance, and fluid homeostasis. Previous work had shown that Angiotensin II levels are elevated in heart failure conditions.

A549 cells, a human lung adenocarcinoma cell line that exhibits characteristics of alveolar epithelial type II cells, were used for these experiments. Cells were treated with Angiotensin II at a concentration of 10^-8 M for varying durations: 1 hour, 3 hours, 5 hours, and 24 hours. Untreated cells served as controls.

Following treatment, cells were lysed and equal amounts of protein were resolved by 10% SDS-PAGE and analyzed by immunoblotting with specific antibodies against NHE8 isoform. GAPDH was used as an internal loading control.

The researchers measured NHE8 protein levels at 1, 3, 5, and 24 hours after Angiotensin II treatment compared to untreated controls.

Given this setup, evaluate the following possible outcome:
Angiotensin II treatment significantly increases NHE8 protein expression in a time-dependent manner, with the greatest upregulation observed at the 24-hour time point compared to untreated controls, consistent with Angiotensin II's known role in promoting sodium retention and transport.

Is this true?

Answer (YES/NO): NO